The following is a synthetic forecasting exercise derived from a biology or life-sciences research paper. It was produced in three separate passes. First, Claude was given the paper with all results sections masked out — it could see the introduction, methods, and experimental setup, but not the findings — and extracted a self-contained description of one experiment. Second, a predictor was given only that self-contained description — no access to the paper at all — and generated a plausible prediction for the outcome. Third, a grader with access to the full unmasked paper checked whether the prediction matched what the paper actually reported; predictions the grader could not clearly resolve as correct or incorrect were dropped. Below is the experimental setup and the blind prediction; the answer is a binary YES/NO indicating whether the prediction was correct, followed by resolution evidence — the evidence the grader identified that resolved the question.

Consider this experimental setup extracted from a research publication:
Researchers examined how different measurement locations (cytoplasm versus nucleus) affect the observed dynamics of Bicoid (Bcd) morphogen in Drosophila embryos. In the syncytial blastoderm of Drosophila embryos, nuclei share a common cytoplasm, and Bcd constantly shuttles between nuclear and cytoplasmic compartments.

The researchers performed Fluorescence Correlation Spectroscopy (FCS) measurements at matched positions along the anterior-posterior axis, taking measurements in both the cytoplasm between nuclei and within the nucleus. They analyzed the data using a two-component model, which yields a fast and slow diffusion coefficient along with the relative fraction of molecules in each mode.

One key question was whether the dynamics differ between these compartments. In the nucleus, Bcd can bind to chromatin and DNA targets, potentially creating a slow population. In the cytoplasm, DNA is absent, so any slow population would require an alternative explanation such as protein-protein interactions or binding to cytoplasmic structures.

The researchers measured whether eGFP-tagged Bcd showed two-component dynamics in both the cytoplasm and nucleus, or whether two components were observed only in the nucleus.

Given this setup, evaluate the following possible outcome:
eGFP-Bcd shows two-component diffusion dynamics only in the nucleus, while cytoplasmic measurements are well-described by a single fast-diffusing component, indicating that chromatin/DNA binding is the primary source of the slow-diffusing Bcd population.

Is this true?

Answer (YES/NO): NO